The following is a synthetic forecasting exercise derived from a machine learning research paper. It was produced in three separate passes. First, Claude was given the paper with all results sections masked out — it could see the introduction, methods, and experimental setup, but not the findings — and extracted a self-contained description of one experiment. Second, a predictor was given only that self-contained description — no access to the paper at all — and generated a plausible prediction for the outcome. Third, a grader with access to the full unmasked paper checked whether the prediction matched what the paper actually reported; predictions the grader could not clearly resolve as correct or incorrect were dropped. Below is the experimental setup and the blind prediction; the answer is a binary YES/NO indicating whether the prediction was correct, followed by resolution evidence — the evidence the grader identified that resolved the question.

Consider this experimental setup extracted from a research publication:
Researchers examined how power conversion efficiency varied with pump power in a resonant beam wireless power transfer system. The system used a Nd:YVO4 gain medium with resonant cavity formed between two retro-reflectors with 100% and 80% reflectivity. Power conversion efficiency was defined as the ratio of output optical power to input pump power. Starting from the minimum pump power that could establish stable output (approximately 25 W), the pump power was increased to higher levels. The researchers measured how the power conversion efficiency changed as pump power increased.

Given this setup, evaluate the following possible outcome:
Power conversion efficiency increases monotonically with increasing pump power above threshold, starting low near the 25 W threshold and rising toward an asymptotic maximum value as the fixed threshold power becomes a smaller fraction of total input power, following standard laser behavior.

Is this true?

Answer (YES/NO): YES